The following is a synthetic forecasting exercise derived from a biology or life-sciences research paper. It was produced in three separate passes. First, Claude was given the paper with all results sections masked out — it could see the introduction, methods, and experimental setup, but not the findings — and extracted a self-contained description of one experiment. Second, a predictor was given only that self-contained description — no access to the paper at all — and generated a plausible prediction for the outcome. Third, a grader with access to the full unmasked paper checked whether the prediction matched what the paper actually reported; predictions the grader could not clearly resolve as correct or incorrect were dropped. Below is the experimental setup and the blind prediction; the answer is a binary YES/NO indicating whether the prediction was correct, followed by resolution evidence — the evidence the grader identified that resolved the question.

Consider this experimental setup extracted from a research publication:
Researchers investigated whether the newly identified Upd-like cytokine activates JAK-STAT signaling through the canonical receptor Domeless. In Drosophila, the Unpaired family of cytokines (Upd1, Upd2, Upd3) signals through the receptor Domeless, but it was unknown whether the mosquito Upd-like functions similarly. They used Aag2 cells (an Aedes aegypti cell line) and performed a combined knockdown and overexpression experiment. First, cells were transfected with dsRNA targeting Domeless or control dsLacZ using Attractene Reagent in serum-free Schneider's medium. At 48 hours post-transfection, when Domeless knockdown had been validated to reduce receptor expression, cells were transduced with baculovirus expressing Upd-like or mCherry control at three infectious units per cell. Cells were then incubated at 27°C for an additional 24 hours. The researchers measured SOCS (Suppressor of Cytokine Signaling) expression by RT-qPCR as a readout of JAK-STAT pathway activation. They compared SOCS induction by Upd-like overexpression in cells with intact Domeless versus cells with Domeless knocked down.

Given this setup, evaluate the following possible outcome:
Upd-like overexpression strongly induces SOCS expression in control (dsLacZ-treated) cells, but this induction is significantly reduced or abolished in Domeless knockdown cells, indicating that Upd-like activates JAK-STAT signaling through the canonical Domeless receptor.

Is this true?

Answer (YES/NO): YES